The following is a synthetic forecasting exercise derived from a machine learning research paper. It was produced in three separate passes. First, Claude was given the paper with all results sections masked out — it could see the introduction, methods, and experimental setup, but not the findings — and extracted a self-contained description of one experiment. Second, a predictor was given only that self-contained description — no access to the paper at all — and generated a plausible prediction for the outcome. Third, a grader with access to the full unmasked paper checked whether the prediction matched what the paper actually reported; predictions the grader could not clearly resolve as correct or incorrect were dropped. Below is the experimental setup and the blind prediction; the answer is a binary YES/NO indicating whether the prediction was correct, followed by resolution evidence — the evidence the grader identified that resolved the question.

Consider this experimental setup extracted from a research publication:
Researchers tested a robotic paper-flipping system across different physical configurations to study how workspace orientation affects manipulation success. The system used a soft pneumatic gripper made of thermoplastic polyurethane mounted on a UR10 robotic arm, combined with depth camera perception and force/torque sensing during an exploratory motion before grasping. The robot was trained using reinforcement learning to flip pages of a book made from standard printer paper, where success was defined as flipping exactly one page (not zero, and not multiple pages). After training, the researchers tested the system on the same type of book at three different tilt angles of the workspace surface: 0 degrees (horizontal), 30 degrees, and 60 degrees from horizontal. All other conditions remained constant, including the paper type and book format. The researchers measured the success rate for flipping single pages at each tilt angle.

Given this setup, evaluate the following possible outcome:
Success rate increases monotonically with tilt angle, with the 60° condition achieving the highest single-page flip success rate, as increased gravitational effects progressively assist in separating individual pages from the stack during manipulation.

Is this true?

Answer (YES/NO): NO